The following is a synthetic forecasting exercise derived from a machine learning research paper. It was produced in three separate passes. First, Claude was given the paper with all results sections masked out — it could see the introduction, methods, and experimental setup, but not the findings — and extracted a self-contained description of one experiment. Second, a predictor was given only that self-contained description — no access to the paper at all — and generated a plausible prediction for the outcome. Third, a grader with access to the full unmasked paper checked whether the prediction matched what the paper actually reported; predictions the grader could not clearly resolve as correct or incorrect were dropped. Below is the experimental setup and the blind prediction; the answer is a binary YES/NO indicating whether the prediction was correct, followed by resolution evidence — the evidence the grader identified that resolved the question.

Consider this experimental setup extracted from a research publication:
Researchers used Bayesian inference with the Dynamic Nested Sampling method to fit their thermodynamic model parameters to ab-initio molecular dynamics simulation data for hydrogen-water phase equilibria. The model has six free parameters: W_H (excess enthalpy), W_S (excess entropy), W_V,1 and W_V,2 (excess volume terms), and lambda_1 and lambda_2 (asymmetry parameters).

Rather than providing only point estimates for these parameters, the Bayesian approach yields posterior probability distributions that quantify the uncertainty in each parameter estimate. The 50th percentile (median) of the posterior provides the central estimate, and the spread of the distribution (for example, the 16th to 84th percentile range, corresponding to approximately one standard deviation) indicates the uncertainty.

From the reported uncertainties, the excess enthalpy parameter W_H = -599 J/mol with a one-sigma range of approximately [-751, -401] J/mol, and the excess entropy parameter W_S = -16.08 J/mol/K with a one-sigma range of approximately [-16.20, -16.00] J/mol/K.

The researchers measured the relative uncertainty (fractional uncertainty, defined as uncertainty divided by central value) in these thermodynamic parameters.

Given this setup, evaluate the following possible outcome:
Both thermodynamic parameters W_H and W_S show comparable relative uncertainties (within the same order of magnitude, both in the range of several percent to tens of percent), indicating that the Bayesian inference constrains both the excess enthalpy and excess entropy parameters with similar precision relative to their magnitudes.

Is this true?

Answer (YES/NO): NO